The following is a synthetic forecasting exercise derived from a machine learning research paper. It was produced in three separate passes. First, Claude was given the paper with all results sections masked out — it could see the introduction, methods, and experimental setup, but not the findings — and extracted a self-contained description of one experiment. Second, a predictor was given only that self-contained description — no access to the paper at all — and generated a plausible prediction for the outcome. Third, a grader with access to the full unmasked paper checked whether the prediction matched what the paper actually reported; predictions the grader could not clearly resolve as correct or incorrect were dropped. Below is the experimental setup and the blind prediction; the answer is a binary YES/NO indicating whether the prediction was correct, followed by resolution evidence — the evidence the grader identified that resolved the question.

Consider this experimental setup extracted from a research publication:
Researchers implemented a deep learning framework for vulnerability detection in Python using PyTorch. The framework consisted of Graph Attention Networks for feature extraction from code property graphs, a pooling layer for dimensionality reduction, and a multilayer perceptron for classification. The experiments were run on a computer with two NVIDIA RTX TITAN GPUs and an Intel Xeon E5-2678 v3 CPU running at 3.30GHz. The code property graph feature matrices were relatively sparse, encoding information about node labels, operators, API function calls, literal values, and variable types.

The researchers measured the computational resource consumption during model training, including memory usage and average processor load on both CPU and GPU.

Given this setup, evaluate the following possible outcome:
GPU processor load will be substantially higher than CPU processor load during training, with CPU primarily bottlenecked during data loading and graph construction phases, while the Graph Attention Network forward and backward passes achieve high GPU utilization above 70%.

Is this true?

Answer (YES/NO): NO